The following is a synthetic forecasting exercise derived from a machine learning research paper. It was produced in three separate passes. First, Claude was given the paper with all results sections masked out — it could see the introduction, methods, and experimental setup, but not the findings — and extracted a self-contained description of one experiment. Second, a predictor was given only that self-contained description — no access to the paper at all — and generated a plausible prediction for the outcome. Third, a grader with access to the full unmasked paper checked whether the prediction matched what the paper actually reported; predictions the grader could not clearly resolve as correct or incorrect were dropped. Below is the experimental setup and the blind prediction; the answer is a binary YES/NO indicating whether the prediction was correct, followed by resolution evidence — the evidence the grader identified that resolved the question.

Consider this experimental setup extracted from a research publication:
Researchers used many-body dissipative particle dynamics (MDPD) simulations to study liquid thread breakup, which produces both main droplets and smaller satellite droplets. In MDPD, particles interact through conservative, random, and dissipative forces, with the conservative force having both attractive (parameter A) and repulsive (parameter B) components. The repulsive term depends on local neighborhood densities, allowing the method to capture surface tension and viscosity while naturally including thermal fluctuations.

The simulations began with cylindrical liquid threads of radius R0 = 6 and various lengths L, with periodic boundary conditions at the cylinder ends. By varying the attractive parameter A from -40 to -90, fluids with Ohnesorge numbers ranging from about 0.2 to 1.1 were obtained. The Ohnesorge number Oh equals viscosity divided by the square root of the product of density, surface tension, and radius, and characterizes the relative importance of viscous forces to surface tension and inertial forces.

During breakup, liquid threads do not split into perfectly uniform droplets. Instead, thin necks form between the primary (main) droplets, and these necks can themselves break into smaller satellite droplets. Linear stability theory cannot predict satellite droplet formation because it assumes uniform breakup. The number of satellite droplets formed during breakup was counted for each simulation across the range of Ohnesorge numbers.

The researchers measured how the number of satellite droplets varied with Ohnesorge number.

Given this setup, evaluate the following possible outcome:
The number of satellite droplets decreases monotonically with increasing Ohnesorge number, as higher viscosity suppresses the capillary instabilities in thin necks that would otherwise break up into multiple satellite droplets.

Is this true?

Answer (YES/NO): NO